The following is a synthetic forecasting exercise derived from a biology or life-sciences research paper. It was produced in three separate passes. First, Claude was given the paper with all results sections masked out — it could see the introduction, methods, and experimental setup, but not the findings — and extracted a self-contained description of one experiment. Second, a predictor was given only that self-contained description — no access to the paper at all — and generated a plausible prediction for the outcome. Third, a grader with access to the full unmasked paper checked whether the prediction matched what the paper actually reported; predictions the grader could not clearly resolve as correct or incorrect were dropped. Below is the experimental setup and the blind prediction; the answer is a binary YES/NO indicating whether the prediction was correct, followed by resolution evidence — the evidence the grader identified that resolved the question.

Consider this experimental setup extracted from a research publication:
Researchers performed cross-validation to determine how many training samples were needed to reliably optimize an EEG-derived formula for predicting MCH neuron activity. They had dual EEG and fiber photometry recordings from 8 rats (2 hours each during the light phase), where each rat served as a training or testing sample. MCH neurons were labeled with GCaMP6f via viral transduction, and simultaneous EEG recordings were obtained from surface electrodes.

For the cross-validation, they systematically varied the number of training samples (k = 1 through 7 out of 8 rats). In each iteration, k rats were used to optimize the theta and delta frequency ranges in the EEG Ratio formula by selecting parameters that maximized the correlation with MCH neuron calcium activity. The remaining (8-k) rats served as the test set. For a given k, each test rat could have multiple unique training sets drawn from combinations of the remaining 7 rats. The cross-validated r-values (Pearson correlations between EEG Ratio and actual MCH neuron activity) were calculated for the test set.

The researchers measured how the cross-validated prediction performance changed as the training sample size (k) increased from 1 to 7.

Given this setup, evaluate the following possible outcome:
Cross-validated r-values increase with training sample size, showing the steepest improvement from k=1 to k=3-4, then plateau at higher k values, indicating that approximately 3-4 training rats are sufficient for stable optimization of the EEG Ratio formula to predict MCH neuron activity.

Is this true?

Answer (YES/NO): NO